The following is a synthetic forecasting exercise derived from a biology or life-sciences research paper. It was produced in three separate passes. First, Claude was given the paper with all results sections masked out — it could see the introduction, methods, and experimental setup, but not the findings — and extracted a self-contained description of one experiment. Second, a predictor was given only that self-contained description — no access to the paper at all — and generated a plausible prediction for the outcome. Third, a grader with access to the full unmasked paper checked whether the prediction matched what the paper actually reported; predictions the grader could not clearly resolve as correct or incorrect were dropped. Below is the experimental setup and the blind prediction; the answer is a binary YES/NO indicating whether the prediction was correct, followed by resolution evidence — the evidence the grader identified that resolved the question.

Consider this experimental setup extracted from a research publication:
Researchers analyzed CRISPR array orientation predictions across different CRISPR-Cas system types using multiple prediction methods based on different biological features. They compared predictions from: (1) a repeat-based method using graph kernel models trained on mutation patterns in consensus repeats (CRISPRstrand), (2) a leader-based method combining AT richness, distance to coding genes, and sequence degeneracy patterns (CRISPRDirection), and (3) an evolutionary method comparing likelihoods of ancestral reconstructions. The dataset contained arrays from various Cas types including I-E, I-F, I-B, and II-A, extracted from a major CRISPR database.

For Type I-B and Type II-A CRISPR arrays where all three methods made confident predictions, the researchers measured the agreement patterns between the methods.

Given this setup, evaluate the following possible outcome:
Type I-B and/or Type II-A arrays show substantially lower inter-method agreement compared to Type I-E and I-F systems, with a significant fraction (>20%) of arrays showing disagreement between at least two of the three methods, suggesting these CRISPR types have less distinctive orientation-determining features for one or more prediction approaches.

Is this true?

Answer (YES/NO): YES